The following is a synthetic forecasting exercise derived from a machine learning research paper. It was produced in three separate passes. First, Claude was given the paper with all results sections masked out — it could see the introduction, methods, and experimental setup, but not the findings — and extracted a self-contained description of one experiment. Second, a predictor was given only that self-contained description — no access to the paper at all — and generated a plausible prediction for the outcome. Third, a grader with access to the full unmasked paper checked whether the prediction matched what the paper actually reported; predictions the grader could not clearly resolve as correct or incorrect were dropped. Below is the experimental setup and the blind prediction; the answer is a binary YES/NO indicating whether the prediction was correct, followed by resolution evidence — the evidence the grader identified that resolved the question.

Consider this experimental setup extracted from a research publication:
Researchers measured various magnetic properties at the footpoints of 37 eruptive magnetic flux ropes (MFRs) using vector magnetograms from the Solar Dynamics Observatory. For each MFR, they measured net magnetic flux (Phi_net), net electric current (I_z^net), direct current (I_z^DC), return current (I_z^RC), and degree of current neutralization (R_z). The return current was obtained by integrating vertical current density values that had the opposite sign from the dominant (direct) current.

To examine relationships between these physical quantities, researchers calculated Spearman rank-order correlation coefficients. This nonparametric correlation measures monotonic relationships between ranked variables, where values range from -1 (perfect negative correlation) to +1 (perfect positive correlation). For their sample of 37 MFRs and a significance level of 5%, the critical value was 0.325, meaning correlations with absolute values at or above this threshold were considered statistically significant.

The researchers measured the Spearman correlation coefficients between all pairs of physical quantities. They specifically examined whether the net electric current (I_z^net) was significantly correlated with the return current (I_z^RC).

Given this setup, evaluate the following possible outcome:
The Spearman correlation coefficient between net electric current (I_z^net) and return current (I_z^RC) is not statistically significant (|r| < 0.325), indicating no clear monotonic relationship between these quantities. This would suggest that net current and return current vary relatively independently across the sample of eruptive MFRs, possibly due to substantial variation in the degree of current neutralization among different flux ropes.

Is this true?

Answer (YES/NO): YES